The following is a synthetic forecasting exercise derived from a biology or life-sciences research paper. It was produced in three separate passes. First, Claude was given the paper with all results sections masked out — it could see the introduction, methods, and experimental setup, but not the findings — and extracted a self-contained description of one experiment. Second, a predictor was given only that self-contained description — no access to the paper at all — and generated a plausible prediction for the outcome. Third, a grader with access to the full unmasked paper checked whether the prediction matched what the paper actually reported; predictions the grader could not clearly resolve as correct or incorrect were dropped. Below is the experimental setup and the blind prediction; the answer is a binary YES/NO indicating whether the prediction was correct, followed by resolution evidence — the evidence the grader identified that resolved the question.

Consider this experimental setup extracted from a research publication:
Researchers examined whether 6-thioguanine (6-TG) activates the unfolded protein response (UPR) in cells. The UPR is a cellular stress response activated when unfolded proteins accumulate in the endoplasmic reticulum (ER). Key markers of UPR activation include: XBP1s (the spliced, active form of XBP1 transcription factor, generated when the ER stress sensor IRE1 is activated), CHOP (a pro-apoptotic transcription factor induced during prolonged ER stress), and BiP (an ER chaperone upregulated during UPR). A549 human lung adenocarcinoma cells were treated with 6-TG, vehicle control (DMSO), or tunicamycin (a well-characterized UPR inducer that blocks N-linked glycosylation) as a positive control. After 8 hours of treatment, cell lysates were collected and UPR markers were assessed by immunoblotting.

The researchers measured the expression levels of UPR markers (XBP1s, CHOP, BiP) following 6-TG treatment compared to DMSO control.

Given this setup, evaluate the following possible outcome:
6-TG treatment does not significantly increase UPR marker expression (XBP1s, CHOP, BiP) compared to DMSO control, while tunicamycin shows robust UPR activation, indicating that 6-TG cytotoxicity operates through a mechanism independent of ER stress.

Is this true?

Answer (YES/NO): NO